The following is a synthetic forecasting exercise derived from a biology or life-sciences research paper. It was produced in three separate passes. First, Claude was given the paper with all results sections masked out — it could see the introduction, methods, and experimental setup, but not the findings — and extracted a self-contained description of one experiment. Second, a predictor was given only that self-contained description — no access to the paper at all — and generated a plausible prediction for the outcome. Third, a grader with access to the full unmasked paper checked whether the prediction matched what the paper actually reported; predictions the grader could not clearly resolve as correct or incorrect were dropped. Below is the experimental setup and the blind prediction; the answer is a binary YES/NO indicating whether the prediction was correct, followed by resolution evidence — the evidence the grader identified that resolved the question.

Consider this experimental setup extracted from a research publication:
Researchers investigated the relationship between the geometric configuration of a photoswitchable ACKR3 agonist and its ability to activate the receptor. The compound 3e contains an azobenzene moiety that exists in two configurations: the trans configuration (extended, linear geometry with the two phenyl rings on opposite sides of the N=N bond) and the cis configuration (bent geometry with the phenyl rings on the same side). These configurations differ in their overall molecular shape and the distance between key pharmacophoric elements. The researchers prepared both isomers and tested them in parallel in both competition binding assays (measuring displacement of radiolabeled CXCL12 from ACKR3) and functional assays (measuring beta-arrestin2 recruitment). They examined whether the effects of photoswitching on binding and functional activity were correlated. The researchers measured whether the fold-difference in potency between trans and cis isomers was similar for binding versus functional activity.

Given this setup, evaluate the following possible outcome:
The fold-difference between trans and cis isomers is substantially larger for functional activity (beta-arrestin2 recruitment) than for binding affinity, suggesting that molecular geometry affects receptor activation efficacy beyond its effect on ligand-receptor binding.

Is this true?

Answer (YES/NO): NO